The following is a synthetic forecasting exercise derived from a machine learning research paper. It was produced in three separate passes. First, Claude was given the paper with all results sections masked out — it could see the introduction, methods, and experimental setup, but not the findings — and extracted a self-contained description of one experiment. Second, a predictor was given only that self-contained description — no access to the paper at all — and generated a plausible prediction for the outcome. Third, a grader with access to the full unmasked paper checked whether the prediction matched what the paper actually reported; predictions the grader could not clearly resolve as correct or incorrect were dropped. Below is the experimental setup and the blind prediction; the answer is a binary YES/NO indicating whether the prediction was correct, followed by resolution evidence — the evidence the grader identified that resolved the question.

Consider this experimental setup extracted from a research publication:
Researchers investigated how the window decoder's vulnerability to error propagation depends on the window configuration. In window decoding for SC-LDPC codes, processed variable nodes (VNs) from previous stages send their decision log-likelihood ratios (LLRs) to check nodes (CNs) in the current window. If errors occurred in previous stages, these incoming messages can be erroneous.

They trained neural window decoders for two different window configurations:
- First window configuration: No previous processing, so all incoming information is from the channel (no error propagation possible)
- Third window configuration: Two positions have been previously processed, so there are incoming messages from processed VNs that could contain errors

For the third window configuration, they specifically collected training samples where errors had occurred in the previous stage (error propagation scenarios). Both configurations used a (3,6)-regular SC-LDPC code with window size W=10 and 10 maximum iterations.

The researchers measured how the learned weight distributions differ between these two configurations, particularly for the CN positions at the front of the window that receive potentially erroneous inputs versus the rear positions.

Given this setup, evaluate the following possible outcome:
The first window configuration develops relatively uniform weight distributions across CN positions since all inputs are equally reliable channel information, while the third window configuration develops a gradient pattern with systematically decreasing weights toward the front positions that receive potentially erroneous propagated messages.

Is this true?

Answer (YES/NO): NO